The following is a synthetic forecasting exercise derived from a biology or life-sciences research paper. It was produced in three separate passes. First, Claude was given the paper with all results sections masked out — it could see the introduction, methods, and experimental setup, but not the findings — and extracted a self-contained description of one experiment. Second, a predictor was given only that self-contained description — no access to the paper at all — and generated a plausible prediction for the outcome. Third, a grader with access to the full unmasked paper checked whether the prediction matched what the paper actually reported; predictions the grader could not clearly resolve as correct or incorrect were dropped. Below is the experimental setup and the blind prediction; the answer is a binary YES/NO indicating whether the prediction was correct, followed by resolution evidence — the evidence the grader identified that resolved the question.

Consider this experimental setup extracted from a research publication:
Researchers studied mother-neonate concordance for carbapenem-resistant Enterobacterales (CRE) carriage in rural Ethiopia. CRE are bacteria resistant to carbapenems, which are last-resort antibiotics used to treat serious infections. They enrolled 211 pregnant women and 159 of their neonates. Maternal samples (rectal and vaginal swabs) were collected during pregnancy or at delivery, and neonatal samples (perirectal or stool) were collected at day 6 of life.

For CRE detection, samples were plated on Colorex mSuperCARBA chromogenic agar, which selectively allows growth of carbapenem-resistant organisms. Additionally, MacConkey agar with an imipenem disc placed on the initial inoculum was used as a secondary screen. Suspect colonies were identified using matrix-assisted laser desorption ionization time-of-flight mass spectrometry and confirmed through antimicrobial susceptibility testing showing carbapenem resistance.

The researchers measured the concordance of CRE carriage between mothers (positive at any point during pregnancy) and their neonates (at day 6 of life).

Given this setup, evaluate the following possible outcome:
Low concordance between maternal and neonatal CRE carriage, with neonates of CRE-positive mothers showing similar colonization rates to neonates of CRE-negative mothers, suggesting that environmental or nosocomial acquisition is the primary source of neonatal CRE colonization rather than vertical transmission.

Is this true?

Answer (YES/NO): YES